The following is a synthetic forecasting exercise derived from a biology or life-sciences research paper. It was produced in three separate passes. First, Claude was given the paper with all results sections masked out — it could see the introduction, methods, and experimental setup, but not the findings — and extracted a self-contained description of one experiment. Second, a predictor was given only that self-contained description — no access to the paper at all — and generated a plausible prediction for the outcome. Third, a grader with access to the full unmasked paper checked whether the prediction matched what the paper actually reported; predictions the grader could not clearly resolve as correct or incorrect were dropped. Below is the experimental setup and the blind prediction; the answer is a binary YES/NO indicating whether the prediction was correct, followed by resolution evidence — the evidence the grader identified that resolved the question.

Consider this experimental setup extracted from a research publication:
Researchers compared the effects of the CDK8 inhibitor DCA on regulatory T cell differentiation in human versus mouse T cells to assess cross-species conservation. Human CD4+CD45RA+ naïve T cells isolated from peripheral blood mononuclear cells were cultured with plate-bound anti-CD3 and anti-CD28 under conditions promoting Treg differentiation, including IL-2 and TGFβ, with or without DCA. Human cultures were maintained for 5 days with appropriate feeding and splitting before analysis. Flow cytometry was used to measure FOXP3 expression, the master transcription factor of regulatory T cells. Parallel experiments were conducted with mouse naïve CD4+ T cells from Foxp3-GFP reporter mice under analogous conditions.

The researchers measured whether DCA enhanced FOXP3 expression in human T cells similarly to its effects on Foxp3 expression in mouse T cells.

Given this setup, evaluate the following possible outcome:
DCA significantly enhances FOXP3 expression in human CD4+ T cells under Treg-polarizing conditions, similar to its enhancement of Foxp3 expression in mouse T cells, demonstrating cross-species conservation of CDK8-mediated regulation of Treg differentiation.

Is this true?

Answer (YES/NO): YES